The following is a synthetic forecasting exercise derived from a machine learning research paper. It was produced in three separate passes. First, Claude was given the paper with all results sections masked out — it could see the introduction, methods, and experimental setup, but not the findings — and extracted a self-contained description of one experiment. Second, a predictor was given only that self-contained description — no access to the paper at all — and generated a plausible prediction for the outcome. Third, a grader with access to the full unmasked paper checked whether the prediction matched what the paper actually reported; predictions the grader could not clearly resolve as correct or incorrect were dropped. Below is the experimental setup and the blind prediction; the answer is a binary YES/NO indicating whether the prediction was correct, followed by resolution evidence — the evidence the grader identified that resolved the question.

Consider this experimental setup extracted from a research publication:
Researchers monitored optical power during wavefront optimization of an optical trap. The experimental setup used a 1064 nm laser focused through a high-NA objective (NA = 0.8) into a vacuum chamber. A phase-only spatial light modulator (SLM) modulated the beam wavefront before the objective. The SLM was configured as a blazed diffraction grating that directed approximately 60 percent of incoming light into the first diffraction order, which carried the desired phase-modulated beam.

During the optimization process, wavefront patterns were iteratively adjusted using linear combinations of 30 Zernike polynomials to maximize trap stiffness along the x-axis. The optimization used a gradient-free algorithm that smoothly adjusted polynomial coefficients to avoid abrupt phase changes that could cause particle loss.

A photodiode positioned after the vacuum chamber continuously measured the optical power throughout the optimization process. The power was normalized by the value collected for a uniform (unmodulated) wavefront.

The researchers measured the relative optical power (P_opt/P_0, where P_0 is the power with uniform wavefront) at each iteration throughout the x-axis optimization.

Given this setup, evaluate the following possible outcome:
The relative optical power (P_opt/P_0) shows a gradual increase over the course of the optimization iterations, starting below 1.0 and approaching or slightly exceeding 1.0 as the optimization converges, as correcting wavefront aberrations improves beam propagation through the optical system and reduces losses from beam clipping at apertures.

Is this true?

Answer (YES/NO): NO